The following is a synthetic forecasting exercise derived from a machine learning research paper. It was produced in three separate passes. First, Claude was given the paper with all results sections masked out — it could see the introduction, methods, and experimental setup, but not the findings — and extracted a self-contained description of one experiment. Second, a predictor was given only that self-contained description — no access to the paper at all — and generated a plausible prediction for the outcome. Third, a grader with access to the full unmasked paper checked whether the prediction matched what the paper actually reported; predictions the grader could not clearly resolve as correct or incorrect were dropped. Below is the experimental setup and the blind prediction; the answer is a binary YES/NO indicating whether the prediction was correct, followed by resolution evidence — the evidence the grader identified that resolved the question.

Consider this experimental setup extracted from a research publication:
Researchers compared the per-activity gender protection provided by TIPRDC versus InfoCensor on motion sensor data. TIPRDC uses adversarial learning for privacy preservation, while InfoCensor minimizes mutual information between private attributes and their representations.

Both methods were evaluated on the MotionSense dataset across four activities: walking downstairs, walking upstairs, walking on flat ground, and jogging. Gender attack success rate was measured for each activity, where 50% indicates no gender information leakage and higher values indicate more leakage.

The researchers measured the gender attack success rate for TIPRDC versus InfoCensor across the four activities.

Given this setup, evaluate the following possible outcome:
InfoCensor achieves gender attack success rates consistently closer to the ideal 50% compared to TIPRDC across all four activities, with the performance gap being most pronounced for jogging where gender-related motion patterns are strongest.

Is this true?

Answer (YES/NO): NO